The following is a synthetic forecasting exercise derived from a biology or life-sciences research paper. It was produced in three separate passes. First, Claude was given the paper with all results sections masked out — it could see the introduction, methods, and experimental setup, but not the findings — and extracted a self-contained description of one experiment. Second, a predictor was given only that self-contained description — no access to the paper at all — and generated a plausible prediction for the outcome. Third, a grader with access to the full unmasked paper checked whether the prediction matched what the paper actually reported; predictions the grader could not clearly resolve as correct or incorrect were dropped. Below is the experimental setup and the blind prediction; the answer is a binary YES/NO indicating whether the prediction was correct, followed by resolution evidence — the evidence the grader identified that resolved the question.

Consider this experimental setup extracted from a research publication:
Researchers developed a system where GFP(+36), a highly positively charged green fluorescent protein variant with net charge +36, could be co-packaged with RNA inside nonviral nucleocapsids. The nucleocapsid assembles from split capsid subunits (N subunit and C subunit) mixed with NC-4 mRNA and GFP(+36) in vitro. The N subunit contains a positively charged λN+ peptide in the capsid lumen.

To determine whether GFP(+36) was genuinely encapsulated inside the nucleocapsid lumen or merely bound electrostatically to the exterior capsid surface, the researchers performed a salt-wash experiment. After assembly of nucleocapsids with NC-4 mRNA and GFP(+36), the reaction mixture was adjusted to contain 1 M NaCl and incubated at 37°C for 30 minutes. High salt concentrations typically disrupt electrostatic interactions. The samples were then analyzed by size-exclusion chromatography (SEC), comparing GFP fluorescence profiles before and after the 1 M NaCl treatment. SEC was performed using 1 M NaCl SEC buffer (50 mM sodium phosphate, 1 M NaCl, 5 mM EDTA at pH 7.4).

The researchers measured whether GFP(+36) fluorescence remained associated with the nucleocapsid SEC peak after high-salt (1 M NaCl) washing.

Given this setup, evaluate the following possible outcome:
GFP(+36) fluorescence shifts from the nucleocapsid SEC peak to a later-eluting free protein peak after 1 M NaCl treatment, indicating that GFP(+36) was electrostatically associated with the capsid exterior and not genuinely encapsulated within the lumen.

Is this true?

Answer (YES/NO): NO